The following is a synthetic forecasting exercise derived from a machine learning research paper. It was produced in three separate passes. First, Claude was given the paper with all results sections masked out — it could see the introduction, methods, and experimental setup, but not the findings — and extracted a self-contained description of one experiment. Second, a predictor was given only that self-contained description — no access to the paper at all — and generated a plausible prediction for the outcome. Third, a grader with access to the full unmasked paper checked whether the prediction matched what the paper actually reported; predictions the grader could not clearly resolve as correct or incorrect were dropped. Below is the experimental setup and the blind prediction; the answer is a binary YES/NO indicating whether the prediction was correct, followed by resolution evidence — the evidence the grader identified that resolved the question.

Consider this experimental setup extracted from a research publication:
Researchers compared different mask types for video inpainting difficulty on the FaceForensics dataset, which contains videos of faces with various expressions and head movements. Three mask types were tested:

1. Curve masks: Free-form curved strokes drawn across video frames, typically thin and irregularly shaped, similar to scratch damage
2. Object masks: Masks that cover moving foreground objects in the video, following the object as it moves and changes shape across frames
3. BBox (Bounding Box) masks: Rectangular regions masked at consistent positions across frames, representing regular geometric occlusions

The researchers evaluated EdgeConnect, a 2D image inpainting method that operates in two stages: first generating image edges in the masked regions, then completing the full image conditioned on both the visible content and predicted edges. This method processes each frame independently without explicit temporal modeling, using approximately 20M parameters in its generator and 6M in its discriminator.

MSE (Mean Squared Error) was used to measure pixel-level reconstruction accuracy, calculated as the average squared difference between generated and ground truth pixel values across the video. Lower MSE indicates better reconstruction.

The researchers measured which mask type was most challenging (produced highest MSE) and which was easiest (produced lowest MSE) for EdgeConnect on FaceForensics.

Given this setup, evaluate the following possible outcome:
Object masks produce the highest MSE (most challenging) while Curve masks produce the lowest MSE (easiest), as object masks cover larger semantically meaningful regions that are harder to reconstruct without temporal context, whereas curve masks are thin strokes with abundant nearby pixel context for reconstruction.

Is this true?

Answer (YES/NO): NO